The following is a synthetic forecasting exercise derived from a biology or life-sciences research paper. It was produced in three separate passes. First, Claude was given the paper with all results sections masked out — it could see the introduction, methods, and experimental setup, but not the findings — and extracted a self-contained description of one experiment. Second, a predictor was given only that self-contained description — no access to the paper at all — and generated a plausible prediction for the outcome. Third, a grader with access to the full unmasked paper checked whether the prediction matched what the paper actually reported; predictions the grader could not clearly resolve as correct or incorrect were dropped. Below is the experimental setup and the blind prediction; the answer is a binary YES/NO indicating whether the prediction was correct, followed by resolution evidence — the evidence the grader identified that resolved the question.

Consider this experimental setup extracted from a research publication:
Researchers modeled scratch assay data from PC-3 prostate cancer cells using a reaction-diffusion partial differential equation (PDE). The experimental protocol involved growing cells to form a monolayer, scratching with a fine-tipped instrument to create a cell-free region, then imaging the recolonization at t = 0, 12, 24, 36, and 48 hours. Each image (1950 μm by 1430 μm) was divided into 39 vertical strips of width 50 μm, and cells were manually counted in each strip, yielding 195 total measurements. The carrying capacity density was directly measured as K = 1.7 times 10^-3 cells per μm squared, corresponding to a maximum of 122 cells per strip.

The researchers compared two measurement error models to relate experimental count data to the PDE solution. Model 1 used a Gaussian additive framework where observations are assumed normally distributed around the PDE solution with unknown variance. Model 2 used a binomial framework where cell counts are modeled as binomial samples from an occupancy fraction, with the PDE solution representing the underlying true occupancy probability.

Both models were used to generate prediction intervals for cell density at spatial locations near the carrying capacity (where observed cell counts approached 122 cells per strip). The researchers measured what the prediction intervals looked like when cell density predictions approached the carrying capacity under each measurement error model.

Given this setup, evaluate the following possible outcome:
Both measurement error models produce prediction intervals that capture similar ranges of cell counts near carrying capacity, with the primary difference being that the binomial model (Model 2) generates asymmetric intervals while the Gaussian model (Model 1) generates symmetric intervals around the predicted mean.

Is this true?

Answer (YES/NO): NO